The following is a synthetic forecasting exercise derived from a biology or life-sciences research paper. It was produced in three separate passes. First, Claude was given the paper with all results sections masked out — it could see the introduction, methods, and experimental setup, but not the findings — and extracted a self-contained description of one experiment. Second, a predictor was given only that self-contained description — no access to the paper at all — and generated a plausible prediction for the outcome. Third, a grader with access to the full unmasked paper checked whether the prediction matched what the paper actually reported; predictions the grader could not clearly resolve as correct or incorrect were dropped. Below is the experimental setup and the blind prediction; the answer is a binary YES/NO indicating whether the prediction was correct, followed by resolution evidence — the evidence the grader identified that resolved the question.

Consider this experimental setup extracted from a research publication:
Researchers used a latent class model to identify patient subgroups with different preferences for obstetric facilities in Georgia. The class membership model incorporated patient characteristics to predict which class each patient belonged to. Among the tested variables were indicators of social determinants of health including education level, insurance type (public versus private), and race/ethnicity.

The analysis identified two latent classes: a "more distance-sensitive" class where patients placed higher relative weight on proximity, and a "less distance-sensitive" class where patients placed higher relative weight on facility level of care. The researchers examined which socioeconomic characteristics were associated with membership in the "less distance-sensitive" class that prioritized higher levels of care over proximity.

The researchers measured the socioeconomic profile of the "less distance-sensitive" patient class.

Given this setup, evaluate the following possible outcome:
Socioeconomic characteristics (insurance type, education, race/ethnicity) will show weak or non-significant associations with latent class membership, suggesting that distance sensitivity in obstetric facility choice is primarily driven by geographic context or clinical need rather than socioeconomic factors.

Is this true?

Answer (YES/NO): NO